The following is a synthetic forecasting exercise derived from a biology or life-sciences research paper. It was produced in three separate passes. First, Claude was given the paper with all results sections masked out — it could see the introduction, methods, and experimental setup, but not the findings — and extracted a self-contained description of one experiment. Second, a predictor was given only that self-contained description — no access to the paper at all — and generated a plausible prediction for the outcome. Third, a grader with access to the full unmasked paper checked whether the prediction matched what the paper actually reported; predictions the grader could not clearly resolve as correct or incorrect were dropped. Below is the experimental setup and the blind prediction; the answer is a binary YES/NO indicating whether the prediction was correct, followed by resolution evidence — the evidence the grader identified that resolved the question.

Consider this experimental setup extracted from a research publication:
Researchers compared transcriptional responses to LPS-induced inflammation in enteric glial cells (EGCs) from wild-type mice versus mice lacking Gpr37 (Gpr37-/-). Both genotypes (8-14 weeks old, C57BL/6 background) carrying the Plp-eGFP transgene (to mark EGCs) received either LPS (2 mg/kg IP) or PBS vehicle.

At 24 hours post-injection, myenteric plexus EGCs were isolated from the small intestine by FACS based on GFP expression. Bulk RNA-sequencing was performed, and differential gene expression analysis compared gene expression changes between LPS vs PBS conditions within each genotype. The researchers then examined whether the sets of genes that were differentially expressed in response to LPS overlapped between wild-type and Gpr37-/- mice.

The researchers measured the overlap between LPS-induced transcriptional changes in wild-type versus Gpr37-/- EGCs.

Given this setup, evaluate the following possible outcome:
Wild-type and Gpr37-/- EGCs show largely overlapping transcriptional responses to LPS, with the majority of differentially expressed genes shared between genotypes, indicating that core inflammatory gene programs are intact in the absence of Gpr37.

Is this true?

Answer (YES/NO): NO